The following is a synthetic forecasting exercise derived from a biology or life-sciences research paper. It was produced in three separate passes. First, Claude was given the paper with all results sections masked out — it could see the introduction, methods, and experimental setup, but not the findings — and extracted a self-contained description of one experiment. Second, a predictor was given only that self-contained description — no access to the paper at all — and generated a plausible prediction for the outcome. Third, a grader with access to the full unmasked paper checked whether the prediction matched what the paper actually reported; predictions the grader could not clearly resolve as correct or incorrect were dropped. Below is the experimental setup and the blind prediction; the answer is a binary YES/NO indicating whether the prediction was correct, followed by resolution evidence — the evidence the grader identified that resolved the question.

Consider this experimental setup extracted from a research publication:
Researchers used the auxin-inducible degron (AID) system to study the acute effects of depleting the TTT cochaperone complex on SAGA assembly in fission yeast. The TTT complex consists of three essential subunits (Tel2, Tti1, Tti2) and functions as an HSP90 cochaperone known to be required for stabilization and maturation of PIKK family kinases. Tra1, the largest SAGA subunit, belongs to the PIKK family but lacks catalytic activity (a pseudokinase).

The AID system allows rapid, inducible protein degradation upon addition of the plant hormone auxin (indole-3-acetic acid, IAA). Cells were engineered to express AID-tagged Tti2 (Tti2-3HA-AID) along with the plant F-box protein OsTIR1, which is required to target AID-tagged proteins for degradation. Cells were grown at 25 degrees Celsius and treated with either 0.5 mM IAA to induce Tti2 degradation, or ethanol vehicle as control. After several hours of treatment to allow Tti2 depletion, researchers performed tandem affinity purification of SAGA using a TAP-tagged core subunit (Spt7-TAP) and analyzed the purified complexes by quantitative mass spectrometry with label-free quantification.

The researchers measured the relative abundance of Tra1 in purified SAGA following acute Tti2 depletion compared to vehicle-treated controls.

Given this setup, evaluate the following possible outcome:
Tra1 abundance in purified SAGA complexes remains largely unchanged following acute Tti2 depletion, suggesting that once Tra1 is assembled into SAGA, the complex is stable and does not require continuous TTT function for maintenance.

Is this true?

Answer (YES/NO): NO